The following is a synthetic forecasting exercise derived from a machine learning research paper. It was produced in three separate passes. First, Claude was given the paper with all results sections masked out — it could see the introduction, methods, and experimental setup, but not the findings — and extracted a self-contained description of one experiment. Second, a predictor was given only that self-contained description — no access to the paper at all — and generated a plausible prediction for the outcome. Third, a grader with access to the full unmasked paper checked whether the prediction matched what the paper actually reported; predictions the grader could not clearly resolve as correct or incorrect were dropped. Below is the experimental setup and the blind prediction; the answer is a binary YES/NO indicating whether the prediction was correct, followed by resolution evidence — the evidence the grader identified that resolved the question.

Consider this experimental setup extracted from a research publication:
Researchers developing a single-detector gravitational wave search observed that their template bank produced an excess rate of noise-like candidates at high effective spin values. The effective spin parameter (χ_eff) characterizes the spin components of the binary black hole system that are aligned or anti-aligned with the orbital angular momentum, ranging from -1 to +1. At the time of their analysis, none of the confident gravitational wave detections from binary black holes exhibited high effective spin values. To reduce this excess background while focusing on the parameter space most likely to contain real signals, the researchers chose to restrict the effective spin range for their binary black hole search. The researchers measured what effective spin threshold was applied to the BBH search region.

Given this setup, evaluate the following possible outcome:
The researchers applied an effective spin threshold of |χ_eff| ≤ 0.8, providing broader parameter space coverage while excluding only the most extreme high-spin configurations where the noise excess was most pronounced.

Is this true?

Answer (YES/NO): YES